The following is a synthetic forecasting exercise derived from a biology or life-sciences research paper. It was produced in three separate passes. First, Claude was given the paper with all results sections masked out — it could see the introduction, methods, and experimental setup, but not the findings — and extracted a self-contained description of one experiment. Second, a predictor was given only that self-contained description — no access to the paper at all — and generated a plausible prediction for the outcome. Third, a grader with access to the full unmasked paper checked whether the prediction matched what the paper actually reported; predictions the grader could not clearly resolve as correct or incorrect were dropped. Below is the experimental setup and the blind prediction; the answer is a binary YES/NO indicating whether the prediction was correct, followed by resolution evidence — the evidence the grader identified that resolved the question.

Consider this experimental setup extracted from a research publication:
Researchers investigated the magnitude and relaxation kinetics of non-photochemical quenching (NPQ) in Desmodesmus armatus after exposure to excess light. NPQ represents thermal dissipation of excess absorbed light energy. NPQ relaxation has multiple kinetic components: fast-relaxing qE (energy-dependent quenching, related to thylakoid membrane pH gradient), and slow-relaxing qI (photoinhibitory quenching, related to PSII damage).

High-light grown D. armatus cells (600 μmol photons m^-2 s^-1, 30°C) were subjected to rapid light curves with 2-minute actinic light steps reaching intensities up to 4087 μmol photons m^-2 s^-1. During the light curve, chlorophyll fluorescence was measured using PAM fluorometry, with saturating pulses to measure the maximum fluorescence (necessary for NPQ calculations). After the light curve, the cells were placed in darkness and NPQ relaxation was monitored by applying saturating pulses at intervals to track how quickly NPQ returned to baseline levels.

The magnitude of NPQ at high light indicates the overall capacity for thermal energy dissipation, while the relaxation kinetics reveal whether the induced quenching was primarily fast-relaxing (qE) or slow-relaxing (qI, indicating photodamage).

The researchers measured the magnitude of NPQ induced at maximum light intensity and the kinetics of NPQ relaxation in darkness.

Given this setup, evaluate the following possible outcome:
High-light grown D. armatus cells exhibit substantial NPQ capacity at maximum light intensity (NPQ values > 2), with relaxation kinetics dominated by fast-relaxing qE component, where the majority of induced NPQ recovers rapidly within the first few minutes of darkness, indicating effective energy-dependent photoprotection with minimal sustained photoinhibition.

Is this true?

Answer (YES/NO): NO